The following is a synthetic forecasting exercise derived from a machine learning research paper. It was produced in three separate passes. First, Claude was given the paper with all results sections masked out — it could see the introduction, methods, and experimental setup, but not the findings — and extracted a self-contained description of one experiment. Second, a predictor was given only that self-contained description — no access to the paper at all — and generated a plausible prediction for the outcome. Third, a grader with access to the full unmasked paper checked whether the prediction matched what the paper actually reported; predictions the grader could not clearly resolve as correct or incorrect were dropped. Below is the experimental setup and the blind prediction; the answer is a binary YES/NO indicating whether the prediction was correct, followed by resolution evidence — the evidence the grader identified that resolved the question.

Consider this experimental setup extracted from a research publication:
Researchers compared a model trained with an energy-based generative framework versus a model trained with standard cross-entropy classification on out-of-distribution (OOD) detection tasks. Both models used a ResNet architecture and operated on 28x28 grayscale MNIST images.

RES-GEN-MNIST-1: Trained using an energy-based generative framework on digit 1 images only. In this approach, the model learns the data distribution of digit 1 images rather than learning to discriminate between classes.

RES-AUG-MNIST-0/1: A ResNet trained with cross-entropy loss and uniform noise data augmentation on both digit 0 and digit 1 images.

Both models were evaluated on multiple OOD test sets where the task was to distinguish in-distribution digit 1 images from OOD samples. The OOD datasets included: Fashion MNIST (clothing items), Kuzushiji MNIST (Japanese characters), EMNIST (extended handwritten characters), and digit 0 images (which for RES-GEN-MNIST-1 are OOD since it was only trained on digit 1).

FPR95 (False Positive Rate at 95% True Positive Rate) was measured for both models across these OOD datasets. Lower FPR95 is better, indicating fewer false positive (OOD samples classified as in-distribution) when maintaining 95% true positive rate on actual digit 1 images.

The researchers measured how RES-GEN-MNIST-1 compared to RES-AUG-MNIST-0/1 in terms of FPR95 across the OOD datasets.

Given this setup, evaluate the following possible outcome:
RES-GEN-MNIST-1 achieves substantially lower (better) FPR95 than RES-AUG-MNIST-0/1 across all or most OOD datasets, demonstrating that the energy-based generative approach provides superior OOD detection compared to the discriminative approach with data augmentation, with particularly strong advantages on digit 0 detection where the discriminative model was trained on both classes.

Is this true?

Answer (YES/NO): NO